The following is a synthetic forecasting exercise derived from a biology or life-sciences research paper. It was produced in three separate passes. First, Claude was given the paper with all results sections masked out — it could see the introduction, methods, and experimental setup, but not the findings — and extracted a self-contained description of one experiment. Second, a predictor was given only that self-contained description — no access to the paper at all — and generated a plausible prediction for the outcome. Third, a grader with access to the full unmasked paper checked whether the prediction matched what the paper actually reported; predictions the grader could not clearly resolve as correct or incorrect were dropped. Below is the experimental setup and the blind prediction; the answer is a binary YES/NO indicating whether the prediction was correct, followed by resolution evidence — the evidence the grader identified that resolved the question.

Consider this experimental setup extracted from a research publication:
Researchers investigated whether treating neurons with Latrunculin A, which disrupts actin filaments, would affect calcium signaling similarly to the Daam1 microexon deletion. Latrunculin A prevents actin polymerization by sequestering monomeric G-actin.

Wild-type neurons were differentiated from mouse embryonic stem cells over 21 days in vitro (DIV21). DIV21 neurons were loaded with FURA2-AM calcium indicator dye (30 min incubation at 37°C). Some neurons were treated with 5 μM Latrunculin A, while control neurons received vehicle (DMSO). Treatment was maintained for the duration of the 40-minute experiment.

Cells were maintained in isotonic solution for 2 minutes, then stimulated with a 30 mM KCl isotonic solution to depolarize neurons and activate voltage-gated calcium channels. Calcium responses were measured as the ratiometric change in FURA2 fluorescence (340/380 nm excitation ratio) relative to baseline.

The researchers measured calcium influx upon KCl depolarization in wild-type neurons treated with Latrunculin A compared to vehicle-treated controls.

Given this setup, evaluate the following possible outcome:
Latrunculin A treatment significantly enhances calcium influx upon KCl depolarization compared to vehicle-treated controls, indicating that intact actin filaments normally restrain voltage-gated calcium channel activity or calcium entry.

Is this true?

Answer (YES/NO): NO